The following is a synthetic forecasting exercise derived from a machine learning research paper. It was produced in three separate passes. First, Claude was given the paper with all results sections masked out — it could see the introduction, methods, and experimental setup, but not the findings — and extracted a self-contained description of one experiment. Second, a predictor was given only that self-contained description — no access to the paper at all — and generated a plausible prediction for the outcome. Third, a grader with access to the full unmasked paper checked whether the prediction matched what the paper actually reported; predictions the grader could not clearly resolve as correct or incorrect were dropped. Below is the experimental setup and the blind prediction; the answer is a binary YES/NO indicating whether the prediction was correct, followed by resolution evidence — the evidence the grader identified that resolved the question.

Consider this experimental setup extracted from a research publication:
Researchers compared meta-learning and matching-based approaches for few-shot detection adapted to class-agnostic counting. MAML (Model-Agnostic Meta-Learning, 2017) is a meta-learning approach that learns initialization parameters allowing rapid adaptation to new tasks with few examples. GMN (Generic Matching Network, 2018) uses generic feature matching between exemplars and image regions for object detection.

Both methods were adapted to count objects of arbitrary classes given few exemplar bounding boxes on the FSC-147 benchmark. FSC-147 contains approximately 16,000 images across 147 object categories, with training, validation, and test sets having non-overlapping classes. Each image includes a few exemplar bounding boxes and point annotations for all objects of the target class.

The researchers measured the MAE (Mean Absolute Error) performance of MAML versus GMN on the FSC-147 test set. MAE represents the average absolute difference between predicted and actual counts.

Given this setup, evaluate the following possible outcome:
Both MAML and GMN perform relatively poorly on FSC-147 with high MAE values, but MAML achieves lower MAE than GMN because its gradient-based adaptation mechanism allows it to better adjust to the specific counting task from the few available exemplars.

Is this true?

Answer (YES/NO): YES